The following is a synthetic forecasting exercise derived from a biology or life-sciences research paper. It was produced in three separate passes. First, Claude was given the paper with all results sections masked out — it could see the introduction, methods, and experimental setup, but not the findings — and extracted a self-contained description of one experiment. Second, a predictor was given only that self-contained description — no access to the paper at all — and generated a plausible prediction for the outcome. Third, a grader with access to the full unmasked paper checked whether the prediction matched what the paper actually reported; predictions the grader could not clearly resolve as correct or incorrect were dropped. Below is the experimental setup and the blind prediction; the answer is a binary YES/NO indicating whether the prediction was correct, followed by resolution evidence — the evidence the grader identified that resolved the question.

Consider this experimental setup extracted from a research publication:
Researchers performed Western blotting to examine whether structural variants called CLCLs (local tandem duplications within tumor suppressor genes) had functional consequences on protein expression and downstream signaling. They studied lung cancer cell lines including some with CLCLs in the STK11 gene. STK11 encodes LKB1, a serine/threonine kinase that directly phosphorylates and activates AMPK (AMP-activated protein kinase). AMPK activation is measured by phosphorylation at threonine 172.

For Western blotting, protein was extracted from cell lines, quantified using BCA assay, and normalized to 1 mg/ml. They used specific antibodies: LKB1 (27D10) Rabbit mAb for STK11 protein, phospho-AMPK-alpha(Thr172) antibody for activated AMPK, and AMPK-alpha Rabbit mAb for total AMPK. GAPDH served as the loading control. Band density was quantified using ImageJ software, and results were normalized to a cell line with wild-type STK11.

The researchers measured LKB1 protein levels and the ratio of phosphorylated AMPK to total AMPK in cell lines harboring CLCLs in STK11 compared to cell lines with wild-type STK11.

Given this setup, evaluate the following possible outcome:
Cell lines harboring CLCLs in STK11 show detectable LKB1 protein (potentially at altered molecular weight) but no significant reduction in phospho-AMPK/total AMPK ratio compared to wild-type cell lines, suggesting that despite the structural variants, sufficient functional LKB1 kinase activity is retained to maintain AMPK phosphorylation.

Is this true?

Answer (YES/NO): NO